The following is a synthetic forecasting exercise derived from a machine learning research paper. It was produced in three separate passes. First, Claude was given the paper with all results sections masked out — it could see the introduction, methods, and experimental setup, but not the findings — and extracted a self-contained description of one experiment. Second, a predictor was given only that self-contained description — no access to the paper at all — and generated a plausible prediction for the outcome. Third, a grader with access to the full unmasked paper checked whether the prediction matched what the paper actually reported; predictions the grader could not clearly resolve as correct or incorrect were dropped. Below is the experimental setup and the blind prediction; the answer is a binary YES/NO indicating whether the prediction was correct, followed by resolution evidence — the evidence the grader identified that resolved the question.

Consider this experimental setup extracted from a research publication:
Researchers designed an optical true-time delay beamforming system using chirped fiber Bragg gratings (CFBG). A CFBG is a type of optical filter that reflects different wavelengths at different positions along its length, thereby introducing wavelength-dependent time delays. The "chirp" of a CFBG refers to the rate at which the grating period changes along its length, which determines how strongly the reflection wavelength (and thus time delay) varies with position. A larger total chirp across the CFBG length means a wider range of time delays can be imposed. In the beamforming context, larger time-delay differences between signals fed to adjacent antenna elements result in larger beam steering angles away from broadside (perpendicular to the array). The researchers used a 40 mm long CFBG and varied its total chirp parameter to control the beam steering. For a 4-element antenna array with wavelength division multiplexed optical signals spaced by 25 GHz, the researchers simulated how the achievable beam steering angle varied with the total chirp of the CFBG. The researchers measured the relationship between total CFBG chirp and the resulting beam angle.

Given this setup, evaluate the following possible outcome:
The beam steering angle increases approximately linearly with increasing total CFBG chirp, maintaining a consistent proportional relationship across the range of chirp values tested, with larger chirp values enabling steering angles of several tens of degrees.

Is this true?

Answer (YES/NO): NO